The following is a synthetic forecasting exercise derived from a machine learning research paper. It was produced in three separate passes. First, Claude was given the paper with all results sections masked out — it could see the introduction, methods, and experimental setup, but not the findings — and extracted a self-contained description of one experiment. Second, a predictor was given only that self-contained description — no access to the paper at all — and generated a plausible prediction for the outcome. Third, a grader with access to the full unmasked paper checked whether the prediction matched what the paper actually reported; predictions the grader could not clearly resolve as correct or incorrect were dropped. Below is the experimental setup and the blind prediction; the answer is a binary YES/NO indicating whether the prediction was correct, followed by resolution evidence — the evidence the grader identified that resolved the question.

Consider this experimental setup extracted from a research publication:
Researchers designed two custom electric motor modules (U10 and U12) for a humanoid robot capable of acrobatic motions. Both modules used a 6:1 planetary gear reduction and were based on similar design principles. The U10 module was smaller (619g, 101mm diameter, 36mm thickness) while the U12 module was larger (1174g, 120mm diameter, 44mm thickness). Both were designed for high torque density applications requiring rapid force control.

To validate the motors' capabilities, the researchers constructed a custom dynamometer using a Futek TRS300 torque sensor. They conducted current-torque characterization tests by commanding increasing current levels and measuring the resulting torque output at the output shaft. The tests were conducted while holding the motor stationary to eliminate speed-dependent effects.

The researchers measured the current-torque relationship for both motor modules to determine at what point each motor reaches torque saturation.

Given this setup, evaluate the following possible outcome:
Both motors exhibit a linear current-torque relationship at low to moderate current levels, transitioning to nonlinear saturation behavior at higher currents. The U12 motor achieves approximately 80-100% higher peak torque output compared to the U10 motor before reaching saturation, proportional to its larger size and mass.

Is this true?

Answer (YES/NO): NO